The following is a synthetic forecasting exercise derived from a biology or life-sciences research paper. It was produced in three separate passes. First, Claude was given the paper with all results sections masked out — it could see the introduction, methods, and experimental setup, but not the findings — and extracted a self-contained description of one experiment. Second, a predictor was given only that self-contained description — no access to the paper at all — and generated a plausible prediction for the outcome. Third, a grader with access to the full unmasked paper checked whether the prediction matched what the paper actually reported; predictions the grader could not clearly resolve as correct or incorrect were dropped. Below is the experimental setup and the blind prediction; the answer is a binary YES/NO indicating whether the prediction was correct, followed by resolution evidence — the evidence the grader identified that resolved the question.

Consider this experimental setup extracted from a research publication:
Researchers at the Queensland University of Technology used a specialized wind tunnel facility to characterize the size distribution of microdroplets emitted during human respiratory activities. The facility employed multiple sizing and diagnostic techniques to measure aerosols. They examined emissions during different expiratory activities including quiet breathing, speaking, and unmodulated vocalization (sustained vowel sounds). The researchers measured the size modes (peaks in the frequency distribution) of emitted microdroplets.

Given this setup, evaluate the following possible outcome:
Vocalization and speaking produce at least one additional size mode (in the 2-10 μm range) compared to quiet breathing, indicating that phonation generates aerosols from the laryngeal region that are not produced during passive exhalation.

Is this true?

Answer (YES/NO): NO